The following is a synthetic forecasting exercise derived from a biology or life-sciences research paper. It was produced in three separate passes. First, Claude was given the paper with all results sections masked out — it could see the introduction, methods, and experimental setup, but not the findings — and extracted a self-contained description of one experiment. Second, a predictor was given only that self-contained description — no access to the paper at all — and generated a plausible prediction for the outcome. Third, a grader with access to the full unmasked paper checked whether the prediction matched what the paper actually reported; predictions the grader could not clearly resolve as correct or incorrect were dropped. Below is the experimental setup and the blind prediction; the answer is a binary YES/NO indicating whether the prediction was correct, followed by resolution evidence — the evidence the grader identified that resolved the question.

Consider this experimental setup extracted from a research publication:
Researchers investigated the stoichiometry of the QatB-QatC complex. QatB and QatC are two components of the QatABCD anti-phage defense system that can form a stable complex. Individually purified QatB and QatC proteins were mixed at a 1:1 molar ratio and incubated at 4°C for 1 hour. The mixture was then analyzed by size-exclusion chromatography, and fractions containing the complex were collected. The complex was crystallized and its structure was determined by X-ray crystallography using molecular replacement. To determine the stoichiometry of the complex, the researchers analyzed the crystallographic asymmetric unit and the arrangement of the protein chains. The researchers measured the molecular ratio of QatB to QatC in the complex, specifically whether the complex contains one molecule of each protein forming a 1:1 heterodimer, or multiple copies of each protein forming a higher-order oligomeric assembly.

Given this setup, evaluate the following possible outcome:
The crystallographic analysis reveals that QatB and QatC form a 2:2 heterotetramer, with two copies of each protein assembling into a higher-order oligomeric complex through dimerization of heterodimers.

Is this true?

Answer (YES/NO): NO